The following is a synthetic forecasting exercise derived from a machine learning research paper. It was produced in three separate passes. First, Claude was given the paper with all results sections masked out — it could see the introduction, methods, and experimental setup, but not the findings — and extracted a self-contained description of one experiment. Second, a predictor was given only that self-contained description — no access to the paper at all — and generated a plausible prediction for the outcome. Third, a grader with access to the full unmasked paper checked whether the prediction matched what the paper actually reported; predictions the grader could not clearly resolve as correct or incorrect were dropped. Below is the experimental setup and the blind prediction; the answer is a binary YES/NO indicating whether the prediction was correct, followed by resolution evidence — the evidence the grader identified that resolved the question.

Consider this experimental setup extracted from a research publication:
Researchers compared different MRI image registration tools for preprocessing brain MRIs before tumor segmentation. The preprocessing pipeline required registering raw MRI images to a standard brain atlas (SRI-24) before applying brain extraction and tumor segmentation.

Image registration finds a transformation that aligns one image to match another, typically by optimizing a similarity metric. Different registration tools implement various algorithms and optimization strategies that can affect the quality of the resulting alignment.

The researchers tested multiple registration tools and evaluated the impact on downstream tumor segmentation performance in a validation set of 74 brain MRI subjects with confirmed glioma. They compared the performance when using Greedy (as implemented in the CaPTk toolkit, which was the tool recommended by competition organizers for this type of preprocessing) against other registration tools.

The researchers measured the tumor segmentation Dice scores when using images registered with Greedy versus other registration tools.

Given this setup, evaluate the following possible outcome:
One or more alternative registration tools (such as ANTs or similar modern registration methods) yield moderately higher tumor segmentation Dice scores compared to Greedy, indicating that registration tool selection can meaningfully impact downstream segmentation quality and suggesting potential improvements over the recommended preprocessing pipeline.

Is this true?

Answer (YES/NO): NO